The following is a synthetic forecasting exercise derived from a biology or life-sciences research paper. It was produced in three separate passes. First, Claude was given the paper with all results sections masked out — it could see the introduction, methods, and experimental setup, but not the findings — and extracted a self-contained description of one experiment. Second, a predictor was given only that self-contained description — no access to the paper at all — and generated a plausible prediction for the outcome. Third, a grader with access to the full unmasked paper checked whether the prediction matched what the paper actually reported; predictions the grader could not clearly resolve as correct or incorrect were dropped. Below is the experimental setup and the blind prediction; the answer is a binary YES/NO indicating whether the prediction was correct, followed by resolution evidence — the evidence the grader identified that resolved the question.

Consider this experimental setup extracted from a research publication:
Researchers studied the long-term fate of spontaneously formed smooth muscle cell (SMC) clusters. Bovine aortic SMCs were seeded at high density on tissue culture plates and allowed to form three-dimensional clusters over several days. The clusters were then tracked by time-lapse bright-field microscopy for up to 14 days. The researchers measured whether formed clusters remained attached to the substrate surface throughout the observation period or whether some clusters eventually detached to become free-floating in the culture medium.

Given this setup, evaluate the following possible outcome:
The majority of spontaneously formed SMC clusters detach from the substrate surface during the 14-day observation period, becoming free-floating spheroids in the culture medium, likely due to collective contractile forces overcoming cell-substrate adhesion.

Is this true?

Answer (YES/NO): NO